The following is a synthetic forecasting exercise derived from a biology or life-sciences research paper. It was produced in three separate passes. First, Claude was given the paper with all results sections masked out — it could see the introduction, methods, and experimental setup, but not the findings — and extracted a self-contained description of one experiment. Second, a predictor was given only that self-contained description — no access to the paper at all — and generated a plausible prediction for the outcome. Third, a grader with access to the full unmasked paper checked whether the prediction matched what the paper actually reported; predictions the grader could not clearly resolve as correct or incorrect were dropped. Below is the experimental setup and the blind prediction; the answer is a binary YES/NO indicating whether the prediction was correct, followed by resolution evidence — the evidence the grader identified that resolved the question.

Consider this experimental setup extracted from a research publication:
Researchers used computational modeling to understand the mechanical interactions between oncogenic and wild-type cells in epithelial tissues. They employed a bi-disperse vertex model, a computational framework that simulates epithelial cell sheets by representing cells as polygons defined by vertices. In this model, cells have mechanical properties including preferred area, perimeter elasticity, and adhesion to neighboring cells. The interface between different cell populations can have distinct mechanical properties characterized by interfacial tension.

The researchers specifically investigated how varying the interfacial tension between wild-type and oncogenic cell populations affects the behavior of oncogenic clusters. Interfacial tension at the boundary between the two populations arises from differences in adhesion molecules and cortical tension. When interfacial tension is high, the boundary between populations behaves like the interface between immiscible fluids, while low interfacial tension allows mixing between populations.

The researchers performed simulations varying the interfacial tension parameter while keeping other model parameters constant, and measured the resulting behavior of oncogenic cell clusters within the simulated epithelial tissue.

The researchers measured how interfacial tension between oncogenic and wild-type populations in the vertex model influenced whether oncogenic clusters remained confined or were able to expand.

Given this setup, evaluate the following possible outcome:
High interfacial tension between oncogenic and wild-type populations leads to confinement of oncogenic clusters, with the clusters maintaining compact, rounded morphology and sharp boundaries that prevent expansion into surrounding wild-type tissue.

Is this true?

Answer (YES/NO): YES